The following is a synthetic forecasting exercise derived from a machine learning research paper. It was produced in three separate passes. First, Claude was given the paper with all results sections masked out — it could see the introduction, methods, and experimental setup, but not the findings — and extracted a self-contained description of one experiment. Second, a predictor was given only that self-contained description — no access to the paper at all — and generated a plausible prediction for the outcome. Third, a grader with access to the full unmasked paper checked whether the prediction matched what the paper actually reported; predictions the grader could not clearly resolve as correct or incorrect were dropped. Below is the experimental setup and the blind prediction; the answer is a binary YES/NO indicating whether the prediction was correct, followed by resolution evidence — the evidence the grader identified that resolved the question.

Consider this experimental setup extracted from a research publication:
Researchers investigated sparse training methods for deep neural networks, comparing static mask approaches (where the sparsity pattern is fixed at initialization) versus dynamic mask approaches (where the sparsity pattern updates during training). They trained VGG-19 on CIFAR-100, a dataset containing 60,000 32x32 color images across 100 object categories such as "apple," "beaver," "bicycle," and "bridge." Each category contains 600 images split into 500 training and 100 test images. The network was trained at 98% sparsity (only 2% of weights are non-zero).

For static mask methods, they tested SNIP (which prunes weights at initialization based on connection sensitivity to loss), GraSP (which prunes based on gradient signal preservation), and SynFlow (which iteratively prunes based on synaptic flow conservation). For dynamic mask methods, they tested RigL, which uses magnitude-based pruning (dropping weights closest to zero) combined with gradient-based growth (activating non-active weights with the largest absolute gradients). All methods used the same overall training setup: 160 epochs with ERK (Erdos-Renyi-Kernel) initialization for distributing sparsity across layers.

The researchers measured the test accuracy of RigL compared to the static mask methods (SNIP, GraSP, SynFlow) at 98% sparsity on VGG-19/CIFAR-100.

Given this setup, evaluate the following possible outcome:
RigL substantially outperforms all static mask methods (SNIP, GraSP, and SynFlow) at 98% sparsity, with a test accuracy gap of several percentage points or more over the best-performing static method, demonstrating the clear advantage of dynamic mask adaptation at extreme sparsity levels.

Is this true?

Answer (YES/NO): NO